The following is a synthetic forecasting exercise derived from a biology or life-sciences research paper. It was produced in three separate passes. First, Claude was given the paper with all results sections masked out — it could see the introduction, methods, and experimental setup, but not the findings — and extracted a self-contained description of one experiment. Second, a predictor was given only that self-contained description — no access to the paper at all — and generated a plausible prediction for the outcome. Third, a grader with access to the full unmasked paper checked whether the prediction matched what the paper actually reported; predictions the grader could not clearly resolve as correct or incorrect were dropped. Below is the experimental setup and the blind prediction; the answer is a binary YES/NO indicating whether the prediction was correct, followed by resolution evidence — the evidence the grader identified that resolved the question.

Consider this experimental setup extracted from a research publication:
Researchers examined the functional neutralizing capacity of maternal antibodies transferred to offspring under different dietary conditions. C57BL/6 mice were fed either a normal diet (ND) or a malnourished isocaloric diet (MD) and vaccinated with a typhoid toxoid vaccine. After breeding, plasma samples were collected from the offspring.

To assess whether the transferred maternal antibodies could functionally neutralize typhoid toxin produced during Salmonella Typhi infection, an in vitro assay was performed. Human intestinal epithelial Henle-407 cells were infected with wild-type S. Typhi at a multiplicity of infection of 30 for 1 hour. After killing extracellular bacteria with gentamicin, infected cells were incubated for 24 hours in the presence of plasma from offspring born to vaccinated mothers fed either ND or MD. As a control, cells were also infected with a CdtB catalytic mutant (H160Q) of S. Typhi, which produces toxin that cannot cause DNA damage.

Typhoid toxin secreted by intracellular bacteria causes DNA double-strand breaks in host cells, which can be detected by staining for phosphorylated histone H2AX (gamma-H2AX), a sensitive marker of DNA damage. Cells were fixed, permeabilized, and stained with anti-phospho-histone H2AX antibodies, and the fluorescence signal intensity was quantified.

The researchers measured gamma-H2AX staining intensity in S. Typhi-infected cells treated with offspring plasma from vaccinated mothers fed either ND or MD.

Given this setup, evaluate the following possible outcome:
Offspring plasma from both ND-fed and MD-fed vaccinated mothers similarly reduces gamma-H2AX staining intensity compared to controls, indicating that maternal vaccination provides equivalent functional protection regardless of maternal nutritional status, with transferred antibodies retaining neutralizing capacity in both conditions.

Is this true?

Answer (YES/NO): YES